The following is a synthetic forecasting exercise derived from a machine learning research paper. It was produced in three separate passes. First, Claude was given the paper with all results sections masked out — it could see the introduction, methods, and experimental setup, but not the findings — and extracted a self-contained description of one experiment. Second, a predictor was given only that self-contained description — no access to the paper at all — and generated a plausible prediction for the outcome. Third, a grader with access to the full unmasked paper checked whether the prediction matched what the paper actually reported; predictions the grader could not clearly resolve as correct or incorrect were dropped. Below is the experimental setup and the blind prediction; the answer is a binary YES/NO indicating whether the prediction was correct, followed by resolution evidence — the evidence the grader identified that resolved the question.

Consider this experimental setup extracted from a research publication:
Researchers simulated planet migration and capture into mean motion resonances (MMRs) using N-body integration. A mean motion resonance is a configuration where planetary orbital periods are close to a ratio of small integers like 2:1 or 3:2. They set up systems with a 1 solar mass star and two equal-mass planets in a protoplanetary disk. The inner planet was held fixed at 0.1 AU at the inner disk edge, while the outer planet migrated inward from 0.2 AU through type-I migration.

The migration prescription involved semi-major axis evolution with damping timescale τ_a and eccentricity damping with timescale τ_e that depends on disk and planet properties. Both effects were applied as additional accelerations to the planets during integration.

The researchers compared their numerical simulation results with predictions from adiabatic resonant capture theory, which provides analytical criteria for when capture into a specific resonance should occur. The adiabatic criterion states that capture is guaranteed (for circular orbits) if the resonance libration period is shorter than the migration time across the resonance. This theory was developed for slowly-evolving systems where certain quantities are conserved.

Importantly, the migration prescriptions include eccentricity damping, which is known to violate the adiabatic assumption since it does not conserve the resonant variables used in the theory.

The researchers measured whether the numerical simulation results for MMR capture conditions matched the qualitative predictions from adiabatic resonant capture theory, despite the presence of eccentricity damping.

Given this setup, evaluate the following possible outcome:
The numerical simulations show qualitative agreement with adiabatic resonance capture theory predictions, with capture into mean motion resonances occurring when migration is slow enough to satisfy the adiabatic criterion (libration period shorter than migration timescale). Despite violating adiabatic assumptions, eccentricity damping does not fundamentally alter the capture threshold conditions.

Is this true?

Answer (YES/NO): NO